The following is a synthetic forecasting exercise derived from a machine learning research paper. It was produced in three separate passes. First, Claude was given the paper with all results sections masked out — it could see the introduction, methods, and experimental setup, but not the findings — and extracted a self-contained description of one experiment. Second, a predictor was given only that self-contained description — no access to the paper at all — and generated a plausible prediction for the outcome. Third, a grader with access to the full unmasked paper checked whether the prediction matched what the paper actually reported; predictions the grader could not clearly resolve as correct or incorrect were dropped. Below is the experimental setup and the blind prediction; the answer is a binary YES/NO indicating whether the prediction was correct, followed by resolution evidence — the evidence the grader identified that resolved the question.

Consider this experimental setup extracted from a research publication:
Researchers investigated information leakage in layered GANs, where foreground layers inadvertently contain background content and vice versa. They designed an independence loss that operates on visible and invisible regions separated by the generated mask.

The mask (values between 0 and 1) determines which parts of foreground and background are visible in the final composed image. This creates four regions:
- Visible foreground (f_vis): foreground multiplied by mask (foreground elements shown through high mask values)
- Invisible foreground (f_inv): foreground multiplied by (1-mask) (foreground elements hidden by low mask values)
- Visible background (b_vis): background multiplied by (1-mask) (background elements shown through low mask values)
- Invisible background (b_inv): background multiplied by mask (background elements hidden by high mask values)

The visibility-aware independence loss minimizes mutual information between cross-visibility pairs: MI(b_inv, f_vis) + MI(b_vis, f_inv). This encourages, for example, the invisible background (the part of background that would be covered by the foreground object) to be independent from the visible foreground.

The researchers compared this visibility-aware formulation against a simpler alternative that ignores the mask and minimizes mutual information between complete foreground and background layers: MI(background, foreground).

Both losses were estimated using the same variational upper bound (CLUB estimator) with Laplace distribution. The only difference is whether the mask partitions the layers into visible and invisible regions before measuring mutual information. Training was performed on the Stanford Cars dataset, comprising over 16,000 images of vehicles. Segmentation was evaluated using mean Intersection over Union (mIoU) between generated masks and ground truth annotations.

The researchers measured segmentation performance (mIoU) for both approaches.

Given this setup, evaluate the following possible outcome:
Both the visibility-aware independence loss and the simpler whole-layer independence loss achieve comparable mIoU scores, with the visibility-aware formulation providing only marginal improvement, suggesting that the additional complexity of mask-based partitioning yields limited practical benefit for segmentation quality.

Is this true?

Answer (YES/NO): NO